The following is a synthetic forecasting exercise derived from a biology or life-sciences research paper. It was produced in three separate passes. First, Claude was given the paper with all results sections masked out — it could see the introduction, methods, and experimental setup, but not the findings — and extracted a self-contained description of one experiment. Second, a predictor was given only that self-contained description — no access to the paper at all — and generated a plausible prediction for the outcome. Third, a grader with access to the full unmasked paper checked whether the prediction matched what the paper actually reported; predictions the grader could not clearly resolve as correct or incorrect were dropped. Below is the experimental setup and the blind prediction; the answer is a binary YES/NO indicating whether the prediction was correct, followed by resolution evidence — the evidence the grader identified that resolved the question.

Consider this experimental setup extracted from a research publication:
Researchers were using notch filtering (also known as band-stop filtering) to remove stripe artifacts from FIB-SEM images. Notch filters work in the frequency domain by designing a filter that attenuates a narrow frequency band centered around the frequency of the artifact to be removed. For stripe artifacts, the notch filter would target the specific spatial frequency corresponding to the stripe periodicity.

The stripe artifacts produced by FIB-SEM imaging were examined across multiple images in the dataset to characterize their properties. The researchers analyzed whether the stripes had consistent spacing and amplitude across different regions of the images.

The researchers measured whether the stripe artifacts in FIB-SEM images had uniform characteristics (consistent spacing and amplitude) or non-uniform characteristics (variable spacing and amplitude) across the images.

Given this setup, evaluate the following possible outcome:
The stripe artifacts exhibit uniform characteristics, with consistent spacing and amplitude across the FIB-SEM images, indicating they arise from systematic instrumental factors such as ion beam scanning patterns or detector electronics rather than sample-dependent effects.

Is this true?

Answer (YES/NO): NO